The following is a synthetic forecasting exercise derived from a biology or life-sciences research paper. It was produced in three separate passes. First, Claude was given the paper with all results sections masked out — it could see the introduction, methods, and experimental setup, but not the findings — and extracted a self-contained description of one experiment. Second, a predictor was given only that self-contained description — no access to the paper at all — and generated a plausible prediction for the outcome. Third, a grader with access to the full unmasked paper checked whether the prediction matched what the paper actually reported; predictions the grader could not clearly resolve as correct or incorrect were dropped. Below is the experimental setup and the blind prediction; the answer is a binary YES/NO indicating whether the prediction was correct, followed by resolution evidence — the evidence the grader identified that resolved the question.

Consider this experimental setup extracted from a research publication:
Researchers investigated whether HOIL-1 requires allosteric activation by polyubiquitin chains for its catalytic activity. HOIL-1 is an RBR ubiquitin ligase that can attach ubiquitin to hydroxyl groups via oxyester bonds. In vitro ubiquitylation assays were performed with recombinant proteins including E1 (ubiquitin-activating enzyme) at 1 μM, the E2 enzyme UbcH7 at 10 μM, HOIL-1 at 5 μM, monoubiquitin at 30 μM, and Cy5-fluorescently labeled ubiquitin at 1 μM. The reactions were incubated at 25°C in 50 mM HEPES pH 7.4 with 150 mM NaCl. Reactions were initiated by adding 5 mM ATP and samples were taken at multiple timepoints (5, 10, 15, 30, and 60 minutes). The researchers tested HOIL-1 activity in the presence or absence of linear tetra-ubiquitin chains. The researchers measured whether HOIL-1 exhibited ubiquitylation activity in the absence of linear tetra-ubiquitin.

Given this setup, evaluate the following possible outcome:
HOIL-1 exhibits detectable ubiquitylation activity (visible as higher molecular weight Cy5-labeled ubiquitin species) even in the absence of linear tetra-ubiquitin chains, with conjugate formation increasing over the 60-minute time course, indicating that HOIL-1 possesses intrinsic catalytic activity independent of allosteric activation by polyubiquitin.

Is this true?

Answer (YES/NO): NO